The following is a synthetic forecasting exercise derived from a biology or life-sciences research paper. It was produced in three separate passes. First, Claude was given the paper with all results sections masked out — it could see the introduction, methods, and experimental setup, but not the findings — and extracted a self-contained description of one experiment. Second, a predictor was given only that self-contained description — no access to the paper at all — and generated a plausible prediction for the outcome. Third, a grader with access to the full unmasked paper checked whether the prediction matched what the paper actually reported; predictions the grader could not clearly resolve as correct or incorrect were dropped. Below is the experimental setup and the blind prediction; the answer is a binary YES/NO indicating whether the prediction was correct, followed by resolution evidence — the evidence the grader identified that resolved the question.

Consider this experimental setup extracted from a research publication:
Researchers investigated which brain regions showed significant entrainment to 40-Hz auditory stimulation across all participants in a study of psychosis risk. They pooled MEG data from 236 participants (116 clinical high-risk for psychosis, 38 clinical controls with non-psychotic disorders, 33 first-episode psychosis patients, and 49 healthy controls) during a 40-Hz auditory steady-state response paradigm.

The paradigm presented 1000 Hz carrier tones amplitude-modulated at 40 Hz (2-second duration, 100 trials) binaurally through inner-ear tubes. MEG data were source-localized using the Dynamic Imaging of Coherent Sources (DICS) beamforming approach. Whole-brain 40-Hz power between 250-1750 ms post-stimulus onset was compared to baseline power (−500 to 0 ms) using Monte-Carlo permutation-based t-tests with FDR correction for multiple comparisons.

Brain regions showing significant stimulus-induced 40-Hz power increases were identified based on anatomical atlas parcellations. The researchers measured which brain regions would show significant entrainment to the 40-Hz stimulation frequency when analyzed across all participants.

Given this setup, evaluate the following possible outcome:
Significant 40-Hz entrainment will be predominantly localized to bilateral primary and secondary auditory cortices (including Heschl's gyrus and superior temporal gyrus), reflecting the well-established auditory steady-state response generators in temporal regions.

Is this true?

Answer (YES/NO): NO